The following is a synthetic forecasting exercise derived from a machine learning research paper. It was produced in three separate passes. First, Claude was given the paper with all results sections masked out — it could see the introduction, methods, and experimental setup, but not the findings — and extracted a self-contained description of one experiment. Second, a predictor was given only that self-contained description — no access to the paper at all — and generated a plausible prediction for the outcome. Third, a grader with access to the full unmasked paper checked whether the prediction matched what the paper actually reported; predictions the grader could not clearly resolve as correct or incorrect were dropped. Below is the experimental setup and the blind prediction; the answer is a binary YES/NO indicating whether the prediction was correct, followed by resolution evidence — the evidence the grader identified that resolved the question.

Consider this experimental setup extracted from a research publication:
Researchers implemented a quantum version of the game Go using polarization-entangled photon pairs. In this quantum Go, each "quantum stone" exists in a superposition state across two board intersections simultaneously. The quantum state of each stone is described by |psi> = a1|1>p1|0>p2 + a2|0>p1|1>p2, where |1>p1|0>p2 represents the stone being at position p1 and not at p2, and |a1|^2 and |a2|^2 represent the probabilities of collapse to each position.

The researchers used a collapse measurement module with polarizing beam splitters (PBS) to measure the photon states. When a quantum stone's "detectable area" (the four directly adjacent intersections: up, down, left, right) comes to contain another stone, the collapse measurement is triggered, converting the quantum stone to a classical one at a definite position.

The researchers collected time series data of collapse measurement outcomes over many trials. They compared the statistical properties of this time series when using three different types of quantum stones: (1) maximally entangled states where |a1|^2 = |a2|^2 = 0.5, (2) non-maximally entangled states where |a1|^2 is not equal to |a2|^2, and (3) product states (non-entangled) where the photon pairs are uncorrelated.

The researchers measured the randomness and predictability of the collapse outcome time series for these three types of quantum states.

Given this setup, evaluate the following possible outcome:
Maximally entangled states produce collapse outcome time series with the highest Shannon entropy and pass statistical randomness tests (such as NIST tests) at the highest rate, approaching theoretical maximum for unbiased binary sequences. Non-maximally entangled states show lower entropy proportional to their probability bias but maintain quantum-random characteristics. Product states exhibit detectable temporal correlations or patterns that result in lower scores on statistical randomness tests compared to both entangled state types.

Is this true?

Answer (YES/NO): NO